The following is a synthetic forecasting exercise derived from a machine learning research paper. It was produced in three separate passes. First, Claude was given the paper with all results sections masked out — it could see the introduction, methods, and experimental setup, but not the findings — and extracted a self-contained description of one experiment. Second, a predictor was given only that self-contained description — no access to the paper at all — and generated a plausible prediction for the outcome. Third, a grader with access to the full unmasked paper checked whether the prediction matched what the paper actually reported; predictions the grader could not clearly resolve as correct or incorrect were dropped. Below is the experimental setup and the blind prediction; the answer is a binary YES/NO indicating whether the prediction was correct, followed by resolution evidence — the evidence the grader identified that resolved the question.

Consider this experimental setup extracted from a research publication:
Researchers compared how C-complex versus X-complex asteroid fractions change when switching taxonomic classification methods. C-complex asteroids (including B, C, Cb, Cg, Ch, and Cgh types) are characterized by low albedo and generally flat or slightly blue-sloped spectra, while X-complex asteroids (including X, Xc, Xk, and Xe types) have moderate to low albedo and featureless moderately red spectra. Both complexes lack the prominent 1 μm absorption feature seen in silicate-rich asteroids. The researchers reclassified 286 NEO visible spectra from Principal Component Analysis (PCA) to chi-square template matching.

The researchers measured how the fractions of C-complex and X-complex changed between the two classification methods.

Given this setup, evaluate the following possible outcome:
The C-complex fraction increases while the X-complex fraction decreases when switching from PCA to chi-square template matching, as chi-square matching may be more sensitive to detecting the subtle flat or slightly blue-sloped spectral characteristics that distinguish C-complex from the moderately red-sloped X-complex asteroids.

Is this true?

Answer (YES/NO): YES